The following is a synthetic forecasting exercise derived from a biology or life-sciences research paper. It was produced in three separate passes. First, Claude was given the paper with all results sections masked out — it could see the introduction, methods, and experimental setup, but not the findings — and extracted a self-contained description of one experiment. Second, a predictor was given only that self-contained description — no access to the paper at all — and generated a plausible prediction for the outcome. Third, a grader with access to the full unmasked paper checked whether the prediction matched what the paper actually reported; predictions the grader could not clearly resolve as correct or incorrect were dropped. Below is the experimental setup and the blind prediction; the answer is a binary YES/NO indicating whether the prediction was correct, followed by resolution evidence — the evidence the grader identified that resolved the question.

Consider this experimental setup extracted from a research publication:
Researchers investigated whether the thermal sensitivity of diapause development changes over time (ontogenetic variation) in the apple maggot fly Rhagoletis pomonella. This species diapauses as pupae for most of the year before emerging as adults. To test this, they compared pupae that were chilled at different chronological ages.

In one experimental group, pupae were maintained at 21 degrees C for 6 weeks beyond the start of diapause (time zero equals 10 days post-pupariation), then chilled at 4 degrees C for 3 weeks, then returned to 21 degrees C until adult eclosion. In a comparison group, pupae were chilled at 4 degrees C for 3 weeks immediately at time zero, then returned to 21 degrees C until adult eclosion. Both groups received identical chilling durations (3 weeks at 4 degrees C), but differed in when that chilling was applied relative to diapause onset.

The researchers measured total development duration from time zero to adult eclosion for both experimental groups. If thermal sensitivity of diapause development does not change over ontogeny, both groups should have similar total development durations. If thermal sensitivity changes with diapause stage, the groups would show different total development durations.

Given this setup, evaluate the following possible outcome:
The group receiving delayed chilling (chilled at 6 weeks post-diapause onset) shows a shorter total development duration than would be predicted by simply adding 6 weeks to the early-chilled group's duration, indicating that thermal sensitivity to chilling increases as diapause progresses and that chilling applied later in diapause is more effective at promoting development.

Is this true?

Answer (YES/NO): NO